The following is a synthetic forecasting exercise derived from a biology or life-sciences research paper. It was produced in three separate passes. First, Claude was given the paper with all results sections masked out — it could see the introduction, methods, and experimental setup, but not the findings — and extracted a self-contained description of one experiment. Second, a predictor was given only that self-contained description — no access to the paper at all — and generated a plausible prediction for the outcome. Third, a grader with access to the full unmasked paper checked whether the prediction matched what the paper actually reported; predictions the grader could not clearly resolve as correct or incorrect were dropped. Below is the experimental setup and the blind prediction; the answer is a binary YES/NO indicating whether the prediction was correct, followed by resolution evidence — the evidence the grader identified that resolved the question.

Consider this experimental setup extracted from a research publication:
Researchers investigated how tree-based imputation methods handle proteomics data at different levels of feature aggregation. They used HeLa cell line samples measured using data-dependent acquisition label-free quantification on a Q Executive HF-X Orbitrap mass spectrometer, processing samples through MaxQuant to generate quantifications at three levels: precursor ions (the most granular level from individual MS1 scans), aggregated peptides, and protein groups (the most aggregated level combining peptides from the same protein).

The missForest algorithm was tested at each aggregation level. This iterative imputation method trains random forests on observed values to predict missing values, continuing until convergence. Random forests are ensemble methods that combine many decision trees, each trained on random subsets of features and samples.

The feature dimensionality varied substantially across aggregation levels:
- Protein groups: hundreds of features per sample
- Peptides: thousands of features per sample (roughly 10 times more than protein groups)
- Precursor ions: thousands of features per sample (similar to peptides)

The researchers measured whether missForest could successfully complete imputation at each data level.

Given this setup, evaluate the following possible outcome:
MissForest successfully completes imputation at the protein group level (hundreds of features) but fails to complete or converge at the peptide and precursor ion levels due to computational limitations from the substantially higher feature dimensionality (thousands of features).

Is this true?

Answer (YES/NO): YES